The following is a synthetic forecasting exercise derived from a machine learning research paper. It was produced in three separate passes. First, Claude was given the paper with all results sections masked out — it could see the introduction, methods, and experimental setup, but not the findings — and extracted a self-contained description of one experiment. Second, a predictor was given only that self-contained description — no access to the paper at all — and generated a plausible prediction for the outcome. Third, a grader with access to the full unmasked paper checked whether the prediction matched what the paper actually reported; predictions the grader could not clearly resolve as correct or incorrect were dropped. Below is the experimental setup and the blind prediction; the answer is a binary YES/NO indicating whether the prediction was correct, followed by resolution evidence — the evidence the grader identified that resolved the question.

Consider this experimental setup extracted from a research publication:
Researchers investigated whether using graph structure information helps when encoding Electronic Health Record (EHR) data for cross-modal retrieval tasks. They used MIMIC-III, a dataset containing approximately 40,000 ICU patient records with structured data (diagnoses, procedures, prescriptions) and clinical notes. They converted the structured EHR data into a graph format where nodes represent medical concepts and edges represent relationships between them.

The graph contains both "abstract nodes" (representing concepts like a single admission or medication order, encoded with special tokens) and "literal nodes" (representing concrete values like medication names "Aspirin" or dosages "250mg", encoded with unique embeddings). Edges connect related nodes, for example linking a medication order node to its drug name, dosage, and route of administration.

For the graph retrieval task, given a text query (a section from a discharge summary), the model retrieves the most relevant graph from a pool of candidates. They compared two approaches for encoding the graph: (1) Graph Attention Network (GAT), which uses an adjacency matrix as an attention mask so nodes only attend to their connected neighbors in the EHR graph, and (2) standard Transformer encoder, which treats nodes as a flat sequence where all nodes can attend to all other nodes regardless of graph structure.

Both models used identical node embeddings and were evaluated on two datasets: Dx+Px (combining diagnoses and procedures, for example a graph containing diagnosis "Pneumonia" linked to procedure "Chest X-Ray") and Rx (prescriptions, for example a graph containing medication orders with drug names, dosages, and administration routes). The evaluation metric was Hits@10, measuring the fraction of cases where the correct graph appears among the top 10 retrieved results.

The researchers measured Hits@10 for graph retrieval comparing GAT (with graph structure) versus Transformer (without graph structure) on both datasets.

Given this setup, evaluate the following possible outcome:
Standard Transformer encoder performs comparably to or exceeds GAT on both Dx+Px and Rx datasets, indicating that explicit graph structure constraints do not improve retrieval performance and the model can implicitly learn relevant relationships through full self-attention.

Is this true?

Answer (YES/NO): NO